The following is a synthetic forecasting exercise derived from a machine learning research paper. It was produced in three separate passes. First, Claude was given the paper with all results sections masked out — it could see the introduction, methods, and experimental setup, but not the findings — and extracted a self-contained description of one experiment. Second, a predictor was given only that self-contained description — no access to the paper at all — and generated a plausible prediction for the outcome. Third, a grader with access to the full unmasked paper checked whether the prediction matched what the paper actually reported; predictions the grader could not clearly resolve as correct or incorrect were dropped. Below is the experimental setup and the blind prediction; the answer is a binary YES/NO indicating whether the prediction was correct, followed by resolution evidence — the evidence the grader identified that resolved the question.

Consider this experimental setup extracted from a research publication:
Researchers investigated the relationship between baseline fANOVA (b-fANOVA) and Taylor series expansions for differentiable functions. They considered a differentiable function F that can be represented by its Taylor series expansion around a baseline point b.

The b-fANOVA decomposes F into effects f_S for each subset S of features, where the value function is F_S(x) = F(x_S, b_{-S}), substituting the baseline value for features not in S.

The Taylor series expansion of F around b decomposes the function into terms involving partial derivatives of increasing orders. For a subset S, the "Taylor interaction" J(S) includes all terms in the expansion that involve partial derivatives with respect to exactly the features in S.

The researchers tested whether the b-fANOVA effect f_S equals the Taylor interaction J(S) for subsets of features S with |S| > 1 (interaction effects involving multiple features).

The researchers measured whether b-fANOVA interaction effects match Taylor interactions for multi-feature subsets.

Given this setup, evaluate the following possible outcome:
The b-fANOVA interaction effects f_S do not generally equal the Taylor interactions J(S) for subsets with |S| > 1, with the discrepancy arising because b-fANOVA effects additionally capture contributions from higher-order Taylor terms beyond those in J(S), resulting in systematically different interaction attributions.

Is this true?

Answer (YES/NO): NO